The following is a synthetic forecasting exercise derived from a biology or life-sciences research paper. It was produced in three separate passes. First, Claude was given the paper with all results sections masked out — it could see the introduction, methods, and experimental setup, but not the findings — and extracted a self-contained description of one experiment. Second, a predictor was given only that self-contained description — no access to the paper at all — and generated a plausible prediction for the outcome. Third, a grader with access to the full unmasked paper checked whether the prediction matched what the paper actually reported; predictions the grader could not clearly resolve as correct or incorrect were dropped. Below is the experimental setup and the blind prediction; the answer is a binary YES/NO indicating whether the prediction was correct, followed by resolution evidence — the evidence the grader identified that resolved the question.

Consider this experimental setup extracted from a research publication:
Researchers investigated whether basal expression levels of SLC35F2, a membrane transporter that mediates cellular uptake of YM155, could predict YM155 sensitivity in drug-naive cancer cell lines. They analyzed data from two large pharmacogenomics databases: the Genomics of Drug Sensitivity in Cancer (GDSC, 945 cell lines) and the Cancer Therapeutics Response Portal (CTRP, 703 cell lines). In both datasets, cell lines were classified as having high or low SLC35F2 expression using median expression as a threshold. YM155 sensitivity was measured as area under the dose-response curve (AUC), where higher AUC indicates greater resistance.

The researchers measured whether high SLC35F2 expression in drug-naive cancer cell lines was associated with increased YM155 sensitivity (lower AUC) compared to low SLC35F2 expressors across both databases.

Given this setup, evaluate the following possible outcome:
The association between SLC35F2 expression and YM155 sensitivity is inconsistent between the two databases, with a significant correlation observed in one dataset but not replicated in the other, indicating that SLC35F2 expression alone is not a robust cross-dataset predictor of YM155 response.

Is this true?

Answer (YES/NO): NO